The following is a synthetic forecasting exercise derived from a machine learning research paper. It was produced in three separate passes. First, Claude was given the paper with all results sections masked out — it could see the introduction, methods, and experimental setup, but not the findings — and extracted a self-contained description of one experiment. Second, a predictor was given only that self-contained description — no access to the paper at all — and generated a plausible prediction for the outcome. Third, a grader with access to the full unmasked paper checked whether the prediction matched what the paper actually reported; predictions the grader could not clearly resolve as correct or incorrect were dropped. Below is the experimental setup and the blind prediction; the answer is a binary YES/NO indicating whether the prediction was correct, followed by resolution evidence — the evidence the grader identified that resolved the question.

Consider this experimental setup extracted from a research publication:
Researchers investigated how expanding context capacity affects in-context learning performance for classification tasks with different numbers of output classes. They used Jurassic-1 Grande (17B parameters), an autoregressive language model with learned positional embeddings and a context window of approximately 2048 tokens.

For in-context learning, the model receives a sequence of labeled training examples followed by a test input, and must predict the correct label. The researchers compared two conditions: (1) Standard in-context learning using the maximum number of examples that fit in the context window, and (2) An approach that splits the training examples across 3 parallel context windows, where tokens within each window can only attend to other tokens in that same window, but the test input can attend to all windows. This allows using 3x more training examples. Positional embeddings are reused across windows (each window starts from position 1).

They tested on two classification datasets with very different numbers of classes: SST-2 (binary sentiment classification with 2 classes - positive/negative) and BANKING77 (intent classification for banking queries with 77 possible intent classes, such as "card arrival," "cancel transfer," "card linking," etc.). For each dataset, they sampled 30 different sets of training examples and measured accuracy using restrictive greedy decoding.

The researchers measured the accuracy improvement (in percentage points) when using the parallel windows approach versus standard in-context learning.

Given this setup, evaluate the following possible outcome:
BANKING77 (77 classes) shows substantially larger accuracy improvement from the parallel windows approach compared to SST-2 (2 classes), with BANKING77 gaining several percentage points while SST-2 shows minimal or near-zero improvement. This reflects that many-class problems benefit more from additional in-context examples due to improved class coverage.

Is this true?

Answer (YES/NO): YES